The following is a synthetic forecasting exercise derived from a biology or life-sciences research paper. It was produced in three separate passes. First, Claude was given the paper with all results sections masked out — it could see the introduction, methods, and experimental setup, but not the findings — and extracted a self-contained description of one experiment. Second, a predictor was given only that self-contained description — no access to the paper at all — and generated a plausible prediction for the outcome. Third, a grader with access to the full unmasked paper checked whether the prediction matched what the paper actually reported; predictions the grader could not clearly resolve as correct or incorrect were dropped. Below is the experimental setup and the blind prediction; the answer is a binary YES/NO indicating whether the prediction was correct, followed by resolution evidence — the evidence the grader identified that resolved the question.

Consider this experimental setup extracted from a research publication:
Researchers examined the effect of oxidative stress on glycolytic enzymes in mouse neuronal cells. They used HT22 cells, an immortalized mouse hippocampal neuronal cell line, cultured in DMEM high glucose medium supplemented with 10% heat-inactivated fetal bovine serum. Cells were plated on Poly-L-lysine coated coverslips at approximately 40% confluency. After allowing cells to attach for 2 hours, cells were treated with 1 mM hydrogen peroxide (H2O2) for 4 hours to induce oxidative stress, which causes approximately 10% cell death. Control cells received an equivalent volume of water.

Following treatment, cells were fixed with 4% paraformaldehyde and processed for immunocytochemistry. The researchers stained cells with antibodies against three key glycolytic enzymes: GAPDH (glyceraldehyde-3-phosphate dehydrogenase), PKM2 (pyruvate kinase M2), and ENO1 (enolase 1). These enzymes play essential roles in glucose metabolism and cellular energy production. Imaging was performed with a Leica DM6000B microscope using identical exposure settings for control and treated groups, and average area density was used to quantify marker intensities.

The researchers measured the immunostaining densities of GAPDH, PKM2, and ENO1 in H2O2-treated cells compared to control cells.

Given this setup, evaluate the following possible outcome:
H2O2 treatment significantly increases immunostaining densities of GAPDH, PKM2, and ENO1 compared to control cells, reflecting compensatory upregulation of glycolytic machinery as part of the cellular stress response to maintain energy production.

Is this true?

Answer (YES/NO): NO